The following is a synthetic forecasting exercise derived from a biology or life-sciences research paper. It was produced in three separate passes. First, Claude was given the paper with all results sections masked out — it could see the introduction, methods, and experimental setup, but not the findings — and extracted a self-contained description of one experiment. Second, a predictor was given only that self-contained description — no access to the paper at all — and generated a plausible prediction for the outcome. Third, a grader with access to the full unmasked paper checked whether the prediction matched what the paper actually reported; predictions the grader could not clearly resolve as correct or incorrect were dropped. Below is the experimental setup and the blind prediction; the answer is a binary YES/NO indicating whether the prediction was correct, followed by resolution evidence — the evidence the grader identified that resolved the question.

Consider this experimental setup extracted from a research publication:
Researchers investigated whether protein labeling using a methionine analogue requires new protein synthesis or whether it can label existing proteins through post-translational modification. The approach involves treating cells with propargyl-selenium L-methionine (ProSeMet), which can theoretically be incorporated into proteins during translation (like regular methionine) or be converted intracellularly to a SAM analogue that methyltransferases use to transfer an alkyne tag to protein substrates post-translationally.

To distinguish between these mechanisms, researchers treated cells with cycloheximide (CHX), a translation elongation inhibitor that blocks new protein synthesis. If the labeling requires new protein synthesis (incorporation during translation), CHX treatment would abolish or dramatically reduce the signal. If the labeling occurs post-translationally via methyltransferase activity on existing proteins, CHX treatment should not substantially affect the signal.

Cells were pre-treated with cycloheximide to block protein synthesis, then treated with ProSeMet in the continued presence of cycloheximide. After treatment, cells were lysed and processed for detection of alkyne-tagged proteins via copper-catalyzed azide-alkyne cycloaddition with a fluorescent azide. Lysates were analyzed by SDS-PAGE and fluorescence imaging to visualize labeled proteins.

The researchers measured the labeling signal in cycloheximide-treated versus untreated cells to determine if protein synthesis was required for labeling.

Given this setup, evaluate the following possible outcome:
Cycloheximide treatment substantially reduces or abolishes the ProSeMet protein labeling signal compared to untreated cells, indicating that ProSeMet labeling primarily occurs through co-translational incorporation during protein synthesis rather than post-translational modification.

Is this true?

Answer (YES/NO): NO